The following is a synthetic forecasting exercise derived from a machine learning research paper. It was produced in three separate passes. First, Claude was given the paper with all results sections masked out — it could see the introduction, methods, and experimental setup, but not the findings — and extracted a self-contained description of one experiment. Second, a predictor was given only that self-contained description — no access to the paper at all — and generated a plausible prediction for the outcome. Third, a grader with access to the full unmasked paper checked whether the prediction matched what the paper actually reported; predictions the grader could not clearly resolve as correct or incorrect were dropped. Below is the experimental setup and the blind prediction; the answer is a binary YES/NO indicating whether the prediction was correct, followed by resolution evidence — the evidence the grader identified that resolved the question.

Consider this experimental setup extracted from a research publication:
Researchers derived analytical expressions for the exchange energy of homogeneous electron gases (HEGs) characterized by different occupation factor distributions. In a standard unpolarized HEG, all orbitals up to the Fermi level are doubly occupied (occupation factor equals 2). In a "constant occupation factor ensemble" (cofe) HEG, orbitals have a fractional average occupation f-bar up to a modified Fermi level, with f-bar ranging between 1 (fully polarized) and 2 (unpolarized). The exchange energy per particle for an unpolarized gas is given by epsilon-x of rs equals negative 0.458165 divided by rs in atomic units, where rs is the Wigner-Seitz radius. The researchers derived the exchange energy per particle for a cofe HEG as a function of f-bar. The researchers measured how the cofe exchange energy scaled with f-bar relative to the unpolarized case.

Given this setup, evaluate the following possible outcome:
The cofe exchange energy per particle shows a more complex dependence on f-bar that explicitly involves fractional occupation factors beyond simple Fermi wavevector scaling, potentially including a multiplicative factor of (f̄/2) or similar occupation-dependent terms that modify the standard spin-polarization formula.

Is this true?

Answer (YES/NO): NO